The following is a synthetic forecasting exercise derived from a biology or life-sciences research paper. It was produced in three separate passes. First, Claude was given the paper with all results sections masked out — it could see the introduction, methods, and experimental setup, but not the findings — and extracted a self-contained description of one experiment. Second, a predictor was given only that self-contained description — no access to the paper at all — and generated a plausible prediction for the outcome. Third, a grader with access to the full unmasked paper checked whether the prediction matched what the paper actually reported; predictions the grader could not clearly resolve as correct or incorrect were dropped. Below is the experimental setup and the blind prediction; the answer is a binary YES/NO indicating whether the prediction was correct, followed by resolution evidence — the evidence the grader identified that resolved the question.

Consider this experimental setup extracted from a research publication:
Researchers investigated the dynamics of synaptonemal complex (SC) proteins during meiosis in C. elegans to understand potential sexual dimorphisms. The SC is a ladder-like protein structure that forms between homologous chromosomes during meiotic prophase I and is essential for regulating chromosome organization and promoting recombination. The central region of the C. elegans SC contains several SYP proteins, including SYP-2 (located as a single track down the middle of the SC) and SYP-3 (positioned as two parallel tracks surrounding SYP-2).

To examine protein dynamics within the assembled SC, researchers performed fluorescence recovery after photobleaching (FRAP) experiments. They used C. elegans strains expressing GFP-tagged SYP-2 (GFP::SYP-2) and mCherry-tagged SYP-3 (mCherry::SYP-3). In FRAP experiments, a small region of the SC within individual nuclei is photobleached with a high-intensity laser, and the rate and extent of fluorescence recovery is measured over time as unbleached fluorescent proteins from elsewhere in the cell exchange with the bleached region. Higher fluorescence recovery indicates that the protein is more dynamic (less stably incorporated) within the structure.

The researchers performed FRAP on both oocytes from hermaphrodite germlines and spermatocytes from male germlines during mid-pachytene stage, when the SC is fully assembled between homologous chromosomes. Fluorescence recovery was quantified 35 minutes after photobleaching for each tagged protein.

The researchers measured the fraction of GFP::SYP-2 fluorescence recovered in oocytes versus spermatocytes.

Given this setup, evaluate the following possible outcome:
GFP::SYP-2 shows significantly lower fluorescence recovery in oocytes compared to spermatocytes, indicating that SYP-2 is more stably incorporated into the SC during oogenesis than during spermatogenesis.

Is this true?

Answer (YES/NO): YES